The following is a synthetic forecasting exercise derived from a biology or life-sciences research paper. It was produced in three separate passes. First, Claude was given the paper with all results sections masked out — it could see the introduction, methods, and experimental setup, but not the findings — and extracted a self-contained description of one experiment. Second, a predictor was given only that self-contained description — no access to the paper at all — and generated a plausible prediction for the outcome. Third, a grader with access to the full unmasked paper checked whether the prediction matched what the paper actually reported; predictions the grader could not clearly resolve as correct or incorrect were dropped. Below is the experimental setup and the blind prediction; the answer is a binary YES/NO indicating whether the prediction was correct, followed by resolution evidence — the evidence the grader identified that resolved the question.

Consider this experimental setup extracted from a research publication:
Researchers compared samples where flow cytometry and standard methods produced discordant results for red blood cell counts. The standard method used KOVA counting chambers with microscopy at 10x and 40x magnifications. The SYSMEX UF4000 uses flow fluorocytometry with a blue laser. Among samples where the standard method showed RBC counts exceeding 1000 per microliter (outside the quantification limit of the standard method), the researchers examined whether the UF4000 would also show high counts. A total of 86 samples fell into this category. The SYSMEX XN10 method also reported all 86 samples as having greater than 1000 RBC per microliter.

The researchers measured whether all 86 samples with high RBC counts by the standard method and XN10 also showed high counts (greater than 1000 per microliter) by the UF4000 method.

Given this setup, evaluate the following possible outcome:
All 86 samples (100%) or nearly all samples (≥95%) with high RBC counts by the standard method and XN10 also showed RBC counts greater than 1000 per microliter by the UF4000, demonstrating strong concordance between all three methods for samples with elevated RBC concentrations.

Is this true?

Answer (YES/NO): YES